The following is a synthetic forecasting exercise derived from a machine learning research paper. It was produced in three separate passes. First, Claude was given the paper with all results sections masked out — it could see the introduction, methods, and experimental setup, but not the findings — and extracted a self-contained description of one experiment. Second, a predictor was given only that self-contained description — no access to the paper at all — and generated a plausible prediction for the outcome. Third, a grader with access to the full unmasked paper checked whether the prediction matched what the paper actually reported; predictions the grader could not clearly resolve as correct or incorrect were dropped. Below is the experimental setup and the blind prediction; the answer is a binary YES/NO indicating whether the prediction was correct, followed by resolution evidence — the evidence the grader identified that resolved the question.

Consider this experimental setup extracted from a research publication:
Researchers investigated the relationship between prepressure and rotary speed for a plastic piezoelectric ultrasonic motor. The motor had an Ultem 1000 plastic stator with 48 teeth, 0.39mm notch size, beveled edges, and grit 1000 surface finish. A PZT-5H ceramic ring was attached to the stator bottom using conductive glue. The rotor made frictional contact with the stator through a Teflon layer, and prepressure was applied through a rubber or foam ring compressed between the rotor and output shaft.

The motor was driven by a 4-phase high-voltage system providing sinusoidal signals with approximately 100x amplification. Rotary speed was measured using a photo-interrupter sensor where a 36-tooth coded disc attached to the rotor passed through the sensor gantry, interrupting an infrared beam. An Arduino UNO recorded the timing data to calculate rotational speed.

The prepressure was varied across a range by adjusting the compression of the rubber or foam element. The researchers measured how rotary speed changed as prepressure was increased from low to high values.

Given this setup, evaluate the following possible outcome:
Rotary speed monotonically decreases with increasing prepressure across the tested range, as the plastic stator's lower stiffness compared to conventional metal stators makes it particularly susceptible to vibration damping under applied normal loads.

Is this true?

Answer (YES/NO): NO